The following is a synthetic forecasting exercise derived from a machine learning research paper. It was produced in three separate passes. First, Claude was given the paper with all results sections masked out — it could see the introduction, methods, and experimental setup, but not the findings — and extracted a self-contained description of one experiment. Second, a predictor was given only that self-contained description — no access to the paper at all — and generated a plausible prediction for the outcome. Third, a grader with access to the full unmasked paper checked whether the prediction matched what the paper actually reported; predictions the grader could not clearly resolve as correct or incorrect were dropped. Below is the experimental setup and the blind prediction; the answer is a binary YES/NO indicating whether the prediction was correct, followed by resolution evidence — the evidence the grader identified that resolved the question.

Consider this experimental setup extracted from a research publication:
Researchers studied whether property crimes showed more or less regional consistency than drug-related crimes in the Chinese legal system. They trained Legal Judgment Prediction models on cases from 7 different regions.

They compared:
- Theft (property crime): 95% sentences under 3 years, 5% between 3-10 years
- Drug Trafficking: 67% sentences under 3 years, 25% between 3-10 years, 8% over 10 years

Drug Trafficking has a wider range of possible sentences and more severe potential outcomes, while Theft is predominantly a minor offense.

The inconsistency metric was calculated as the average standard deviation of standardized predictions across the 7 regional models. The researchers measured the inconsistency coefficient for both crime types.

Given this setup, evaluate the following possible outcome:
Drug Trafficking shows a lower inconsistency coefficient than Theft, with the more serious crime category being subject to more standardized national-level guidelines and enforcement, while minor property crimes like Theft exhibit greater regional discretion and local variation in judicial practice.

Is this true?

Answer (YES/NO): NO